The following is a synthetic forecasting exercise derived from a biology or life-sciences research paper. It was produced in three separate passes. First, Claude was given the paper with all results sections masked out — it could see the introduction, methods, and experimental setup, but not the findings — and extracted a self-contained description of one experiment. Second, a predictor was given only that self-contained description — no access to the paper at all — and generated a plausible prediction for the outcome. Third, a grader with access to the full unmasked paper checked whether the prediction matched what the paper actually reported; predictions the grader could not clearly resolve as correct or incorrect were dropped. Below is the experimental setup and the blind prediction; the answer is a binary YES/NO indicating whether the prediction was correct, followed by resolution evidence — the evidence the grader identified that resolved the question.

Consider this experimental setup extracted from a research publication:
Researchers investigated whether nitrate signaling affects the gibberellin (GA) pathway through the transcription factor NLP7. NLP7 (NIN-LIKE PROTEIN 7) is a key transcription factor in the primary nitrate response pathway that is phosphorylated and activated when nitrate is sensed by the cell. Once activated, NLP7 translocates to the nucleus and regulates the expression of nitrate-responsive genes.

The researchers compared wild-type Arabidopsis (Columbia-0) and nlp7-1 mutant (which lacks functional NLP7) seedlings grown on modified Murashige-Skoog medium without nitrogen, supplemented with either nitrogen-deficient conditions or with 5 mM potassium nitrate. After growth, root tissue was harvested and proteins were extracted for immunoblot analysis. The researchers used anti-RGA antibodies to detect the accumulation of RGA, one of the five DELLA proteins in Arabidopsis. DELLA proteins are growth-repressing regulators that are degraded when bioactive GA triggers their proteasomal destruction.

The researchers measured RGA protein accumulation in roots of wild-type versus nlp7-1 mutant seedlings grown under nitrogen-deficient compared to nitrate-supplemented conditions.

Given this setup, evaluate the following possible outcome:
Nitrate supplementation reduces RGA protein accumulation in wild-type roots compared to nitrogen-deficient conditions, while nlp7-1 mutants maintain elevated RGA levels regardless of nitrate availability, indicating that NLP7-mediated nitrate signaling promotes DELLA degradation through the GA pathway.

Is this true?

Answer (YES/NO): YES